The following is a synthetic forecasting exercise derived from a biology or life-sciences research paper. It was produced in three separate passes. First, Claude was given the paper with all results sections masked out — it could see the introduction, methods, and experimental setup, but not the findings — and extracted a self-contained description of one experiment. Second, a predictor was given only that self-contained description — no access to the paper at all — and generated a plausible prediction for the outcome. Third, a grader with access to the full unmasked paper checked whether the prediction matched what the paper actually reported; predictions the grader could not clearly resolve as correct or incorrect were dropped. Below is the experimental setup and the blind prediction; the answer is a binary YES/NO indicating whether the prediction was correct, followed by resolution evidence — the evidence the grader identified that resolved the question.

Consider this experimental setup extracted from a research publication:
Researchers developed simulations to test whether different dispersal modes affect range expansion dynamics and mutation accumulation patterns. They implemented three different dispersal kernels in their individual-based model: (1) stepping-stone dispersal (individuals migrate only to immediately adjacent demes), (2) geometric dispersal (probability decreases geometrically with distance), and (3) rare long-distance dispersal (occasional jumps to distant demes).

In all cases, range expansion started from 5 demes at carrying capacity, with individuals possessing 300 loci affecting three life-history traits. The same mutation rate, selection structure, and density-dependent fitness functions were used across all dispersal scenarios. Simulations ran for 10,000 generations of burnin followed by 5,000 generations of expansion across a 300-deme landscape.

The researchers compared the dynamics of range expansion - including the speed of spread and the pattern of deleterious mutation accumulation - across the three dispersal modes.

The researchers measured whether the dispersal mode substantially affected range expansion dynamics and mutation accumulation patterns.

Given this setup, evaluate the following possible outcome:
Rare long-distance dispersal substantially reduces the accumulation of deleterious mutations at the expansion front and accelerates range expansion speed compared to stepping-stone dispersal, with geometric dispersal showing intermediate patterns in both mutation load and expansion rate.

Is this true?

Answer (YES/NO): NO